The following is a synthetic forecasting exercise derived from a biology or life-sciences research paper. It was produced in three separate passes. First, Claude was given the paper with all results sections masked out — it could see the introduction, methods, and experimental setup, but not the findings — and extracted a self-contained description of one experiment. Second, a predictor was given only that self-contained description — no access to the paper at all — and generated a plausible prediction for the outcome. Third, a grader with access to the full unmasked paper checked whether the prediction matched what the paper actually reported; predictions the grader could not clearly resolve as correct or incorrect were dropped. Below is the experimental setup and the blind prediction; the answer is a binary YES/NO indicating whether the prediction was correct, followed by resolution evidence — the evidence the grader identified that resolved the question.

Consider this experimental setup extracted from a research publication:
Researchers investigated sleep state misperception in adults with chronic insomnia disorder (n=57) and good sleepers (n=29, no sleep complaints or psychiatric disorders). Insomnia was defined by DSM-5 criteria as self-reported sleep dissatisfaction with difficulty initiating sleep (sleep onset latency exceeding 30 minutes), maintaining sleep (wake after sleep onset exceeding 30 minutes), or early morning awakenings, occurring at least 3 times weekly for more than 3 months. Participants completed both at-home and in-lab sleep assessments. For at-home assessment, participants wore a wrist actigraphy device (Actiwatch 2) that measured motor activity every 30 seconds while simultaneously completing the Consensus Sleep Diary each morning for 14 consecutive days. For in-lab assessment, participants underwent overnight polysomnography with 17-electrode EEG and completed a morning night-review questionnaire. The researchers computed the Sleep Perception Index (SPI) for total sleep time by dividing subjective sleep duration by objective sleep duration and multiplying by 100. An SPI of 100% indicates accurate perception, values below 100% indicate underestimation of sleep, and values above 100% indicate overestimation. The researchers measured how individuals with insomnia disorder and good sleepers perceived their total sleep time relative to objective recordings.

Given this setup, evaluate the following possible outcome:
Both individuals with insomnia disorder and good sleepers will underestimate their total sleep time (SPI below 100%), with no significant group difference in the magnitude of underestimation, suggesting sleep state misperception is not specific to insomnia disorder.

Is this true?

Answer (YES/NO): NO